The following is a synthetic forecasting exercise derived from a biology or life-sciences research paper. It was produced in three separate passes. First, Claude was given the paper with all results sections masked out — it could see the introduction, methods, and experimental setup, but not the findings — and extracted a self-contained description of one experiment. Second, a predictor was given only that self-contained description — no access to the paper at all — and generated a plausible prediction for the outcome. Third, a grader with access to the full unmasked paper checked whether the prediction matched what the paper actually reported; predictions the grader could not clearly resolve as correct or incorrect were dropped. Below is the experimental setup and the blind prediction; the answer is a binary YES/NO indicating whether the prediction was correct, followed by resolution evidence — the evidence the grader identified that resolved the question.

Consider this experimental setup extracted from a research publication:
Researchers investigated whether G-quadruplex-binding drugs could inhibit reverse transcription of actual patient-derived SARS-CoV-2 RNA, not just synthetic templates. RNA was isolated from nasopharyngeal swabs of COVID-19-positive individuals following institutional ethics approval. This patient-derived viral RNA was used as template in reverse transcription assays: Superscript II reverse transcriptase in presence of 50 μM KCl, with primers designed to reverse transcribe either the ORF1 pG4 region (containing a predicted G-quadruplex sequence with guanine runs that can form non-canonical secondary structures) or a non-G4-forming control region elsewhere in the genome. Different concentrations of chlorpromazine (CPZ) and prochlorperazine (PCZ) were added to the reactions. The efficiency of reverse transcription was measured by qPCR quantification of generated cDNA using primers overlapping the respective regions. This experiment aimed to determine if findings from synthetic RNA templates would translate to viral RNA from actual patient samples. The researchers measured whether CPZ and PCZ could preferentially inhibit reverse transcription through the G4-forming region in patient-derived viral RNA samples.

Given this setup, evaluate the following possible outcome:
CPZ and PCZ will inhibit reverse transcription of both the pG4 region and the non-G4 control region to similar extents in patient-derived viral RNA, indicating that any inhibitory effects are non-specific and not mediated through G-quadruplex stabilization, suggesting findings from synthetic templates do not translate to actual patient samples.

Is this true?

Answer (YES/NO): NO